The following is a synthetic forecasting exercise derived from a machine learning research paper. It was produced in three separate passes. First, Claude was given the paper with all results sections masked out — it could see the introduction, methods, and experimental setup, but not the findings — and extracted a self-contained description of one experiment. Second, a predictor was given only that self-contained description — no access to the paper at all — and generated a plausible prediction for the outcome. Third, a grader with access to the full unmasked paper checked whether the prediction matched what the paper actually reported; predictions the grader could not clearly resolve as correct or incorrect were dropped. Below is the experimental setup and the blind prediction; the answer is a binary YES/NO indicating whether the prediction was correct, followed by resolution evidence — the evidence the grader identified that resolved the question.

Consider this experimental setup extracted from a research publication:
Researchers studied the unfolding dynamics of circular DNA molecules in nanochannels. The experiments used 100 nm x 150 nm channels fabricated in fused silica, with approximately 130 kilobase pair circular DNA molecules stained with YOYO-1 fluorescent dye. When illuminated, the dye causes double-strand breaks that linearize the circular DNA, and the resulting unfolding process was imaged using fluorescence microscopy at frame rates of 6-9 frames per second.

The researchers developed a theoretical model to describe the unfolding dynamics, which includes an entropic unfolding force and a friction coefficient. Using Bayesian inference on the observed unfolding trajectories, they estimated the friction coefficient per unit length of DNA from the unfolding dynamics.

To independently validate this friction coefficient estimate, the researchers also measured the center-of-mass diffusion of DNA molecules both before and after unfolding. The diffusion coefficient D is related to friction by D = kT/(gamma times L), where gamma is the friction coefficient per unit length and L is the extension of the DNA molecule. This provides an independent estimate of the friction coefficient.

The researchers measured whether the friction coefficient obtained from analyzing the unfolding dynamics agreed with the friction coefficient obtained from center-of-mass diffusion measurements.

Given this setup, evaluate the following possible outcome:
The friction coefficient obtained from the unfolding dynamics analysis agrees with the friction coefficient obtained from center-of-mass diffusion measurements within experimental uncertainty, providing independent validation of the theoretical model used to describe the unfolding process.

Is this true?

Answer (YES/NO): NO